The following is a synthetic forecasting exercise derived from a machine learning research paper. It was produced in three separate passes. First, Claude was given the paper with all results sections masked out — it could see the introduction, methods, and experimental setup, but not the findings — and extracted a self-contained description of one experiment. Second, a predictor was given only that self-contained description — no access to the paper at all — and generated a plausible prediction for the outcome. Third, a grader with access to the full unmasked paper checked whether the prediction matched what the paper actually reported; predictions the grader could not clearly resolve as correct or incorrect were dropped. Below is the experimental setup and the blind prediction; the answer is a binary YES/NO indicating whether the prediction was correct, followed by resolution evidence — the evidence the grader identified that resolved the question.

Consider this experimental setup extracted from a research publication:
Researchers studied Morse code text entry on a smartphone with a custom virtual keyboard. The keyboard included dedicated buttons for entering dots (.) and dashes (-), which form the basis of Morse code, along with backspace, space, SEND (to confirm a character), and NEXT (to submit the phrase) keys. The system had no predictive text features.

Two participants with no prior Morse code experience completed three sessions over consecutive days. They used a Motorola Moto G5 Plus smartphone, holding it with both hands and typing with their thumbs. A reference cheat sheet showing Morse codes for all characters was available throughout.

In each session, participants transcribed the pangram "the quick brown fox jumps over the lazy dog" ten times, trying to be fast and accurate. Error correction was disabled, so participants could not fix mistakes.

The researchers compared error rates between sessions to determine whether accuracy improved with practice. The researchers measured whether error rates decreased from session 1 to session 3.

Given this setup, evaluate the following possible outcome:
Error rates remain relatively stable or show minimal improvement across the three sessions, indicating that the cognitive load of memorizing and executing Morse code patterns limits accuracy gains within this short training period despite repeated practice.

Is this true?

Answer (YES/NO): NO